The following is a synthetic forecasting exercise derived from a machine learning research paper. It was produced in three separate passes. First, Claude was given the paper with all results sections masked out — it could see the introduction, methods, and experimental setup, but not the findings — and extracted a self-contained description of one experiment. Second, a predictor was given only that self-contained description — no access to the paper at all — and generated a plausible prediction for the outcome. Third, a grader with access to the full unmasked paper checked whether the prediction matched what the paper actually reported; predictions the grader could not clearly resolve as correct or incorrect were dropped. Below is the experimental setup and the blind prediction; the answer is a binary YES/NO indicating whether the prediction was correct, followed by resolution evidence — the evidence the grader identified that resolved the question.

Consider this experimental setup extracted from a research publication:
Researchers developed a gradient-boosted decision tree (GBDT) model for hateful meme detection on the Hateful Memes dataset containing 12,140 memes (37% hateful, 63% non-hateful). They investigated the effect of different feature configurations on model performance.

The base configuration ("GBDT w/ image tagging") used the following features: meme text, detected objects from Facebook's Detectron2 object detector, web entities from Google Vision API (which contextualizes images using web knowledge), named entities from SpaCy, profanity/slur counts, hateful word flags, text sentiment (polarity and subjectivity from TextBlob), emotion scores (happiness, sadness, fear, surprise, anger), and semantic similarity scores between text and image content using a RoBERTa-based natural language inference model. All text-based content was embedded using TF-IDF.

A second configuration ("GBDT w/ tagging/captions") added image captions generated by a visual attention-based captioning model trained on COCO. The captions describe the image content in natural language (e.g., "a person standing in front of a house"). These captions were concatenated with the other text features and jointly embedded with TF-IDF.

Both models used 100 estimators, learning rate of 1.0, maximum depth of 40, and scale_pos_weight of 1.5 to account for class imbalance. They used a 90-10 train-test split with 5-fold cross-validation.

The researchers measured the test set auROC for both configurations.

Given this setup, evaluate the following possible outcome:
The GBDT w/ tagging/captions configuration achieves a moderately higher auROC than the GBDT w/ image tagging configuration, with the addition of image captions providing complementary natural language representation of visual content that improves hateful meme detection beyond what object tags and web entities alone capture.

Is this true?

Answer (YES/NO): NO